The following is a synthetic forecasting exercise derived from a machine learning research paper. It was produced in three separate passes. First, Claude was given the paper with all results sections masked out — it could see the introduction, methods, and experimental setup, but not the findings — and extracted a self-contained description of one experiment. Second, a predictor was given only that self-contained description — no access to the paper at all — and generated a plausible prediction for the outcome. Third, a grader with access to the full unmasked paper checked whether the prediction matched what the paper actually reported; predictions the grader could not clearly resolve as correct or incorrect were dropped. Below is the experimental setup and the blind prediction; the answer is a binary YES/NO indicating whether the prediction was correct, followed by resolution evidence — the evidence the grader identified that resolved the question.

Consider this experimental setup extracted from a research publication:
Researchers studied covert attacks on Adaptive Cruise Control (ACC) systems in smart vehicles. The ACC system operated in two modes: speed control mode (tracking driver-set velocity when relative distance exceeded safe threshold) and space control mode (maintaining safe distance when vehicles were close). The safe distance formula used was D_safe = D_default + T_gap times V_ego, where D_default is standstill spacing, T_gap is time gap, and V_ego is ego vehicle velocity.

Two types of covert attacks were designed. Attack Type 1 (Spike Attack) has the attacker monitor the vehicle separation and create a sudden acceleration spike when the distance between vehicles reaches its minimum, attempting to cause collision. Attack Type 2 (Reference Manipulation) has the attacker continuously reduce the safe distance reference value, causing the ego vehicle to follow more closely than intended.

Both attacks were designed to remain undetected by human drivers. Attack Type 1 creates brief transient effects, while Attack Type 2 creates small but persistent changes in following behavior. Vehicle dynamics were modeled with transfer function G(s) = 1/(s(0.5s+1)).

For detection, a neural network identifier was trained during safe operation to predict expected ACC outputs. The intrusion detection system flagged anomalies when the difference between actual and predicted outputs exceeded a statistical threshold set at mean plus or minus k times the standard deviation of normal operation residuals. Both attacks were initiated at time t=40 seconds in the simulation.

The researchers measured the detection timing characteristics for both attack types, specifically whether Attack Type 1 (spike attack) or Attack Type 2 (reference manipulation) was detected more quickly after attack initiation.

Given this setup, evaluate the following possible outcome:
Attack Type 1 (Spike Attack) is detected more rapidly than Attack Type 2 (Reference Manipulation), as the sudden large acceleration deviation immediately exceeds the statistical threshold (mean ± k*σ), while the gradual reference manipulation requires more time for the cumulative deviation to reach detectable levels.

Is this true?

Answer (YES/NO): NO